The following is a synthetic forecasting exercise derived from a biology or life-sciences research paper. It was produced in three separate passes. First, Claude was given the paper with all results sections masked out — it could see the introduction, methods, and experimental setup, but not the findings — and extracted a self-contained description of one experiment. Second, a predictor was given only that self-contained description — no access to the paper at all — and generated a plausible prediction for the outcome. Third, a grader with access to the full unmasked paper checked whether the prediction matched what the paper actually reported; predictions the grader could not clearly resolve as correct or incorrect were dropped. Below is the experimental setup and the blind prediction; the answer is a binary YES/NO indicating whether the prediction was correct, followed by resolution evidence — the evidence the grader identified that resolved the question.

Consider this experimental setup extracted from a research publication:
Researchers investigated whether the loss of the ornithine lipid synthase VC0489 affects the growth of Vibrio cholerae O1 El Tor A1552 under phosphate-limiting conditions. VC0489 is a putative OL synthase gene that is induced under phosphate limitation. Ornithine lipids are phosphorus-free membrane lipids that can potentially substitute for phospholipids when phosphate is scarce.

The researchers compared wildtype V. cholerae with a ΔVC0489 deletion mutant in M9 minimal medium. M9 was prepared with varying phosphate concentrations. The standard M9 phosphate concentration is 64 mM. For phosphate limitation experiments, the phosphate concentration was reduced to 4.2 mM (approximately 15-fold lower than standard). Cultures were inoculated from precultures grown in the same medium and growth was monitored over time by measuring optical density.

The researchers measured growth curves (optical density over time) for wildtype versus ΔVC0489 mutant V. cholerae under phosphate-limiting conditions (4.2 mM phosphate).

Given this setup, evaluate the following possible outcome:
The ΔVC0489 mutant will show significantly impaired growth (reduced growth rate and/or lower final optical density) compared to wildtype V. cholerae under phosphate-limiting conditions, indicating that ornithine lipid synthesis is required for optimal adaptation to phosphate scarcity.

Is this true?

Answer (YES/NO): YES